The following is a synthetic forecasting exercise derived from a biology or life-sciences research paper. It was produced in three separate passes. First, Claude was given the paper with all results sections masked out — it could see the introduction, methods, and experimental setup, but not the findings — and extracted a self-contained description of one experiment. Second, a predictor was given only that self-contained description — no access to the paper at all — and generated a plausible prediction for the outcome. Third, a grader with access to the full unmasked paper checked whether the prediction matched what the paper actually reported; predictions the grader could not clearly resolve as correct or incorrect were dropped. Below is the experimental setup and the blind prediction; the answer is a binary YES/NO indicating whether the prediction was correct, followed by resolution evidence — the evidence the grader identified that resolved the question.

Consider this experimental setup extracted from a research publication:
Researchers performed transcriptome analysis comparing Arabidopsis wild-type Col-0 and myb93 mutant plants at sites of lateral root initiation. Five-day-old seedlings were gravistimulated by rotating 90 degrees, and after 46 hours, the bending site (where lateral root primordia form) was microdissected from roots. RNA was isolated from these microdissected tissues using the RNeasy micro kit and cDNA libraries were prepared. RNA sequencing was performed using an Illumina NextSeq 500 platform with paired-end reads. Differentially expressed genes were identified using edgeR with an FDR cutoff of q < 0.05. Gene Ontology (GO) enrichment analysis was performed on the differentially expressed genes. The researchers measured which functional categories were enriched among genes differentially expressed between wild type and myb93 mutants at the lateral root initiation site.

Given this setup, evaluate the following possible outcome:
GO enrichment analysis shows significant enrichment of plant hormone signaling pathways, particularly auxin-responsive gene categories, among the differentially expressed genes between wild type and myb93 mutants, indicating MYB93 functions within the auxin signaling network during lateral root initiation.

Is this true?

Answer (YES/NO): NO